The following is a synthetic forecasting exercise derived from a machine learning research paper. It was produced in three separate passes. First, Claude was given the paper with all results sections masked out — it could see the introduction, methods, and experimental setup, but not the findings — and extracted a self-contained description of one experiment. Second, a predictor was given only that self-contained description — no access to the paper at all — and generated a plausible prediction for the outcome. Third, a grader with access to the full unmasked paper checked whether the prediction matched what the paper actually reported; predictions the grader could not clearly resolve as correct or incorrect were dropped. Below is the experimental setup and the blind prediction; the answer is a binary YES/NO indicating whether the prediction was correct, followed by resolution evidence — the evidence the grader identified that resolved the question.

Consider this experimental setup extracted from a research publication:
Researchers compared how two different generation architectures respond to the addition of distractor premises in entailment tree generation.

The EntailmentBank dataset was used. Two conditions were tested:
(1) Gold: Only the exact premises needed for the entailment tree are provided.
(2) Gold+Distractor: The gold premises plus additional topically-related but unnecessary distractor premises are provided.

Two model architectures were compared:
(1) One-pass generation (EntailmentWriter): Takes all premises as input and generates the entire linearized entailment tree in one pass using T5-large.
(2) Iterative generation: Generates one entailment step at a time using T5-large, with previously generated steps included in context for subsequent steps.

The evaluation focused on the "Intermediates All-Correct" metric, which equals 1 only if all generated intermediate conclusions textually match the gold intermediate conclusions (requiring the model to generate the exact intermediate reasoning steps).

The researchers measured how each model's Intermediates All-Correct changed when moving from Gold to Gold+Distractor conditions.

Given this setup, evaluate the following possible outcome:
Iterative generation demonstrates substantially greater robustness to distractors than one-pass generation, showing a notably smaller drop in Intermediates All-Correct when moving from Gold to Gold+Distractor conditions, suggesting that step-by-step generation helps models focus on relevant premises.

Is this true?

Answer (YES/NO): NO